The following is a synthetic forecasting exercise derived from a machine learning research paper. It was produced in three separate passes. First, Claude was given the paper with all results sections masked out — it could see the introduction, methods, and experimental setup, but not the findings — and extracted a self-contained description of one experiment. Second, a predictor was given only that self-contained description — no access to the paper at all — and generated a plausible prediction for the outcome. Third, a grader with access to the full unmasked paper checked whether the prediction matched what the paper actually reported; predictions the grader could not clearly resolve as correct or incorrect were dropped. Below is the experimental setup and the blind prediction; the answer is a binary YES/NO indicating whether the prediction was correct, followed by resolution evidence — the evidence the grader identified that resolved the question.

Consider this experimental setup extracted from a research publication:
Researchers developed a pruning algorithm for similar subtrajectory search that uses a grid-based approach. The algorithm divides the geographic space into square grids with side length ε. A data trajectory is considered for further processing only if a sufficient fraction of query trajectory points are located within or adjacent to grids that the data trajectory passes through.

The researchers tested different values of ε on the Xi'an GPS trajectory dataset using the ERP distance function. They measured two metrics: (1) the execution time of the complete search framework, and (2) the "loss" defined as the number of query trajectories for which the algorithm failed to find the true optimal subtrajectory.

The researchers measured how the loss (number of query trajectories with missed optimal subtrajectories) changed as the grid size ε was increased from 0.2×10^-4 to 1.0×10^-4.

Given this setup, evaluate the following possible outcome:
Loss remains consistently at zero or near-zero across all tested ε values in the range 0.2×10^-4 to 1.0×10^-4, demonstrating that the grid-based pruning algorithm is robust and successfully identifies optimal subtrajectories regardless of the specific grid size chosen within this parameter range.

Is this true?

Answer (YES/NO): NO